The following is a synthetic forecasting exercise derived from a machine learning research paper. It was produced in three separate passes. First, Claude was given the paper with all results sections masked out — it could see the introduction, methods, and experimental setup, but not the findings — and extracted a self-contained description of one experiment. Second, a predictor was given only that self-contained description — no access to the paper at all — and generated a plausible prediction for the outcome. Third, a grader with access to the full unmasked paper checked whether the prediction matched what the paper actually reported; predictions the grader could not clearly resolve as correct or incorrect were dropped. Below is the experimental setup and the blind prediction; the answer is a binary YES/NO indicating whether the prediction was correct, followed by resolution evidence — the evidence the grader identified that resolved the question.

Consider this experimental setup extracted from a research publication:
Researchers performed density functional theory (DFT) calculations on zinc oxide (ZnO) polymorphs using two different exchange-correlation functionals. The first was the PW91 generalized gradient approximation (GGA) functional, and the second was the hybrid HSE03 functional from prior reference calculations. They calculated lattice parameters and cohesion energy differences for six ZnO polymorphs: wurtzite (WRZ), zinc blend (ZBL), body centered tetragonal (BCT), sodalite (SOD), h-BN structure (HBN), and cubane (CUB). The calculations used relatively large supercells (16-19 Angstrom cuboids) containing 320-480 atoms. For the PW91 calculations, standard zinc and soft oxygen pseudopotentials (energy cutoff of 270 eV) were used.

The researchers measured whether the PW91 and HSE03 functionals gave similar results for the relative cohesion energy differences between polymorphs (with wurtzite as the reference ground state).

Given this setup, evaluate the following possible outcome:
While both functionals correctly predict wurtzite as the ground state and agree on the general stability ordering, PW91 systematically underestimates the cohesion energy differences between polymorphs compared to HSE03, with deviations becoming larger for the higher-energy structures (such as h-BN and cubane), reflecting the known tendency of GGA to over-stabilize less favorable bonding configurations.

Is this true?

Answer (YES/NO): NO